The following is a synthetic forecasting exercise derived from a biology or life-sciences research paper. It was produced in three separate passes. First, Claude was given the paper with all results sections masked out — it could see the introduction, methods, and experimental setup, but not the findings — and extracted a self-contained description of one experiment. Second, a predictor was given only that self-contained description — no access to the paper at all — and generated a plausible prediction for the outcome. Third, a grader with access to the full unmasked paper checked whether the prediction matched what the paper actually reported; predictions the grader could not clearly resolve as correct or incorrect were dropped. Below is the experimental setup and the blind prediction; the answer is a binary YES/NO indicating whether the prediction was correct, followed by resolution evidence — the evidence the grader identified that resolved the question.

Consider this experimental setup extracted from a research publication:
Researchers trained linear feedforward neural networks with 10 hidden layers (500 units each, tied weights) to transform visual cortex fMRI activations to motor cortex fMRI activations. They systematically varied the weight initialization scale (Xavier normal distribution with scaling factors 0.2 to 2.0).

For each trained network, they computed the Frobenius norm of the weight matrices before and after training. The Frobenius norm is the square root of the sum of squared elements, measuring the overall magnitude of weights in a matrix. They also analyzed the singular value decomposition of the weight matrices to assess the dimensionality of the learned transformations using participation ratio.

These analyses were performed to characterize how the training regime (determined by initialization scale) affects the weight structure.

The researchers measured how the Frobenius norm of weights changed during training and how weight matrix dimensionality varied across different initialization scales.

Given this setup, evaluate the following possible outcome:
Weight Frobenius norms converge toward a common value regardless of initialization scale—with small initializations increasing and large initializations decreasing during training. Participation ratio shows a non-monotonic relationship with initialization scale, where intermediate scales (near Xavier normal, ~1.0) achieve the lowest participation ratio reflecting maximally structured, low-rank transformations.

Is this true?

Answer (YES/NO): NO